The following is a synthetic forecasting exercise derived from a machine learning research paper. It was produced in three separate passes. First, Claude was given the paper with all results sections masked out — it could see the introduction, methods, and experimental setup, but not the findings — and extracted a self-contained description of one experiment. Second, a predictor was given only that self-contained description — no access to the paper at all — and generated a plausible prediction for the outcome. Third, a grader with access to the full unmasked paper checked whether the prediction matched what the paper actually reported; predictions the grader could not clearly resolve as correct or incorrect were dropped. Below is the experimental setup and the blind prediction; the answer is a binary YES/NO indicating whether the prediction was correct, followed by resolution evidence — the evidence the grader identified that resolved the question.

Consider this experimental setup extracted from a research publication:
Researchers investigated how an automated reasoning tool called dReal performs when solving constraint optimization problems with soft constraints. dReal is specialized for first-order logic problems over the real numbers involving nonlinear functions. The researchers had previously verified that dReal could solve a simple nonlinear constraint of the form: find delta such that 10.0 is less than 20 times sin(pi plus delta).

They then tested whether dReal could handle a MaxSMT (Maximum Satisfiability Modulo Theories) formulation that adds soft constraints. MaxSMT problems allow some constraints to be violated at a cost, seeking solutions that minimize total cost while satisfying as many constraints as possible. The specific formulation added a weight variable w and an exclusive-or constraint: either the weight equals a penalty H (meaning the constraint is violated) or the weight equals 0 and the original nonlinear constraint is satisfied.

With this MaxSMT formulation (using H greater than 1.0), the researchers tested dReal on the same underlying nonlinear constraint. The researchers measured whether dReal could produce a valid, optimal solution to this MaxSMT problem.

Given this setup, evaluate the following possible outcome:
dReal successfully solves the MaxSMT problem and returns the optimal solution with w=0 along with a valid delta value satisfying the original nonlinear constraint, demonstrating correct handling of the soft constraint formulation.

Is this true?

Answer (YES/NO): NO